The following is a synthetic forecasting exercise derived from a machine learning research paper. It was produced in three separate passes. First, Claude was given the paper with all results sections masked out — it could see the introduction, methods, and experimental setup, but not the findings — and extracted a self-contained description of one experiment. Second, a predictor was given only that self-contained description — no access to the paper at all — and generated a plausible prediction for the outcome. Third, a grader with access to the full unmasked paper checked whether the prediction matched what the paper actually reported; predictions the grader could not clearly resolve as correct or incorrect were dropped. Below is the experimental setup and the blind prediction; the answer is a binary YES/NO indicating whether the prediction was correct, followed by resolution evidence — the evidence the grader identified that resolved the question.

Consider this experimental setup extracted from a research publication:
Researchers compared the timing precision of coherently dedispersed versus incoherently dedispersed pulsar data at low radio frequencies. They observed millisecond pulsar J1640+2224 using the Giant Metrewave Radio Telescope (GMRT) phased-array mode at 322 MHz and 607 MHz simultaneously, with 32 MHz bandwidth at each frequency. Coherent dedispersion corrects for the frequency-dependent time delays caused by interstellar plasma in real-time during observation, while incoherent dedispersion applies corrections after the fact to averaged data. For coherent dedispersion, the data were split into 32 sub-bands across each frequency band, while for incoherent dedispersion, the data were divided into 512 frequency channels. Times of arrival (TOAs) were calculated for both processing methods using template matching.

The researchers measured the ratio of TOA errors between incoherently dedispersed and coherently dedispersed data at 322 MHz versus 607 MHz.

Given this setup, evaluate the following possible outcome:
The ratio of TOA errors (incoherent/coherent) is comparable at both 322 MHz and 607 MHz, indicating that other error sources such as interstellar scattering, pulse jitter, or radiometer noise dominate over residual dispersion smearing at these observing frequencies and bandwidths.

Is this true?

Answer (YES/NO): NO